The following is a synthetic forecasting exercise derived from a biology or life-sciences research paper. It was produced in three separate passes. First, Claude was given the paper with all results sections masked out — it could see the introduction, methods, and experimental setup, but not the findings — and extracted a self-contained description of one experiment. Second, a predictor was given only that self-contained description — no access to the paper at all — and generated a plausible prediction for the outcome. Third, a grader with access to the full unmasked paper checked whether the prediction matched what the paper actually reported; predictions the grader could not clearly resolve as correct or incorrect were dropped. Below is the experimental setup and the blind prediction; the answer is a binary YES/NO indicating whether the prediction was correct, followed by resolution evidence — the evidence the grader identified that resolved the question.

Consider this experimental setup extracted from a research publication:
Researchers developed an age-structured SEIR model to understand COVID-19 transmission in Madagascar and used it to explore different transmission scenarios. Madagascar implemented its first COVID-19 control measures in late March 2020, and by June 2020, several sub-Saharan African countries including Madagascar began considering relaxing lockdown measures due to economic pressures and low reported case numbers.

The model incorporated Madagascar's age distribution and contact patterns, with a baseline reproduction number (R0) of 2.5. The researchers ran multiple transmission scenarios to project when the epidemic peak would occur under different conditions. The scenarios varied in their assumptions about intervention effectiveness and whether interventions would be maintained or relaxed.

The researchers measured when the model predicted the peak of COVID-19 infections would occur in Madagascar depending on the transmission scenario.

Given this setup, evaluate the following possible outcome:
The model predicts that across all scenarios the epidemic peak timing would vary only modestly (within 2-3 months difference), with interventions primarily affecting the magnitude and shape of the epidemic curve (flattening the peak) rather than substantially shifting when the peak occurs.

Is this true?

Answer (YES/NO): NO